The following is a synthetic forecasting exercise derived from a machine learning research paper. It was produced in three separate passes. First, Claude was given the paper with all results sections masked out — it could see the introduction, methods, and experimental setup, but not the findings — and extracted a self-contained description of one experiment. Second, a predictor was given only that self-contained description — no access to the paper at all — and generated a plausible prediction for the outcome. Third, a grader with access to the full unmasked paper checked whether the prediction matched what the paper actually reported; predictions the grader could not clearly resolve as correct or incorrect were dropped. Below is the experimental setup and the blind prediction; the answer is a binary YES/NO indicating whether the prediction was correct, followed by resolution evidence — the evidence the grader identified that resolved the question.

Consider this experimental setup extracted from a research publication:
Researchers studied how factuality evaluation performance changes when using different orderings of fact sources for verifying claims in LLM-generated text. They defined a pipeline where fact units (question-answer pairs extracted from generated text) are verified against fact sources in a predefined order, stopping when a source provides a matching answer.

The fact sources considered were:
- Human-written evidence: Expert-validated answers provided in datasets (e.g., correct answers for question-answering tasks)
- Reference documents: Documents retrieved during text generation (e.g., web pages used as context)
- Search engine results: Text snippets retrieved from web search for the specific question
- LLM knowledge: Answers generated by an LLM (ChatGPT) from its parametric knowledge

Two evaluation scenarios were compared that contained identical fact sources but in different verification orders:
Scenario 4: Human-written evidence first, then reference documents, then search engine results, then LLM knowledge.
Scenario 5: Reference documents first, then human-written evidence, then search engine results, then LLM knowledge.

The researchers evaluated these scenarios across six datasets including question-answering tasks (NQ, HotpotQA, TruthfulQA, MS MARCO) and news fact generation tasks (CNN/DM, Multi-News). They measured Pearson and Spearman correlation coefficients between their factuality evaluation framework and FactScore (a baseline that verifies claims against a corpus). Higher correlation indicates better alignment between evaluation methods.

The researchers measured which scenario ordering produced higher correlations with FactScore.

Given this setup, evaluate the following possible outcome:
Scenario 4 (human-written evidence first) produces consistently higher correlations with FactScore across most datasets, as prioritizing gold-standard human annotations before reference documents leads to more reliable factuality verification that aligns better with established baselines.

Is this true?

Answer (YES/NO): NO